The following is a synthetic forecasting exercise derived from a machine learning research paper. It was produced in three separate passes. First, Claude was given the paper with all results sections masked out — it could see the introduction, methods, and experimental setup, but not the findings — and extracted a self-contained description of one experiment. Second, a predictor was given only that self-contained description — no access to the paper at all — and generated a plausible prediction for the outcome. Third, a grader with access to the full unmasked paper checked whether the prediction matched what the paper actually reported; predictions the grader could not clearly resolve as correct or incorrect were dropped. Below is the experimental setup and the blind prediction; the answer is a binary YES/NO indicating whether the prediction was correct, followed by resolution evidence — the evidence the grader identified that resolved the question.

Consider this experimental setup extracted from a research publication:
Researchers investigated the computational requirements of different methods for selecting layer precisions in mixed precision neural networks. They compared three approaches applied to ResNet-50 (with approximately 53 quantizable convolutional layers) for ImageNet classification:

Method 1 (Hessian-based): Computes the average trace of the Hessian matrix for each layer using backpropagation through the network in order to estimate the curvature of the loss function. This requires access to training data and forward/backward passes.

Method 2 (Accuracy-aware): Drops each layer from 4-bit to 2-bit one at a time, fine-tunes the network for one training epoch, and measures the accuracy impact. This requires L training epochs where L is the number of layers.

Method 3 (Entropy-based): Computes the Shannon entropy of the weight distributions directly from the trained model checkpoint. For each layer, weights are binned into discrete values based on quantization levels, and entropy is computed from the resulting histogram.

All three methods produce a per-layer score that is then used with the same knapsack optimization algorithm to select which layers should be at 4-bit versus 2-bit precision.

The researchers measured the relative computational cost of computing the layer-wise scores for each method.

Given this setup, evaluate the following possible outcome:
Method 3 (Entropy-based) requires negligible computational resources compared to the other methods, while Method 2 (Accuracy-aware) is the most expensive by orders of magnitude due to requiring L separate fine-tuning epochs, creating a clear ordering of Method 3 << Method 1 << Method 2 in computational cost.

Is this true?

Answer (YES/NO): YES